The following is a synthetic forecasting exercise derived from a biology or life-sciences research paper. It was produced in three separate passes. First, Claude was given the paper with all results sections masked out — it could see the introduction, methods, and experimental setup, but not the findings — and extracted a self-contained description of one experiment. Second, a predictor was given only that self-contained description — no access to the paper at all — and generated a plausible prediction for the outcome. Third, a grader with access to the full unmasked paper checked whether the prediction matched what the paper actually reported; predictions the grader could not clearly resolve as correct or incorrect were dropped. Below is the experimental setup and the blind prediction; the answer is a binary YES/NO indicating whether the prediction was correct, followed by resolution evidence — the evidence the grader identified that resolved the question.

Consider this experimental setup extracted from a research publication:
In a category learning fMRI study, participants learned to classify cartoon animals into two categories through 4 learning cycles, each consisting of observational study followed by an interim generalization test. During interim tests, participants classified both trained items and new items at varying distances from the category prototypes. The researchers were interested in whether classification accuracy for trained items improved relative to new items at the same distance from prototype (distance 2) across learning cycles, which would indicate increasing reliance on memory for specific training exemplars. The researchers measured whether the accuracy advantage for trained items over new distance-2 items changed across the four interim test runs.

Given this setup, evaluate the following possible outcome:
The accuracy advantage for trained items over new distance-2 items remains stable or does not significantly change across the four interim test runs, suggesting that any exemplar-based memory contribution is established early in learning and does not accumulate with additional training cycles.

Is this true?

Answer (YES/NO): YES